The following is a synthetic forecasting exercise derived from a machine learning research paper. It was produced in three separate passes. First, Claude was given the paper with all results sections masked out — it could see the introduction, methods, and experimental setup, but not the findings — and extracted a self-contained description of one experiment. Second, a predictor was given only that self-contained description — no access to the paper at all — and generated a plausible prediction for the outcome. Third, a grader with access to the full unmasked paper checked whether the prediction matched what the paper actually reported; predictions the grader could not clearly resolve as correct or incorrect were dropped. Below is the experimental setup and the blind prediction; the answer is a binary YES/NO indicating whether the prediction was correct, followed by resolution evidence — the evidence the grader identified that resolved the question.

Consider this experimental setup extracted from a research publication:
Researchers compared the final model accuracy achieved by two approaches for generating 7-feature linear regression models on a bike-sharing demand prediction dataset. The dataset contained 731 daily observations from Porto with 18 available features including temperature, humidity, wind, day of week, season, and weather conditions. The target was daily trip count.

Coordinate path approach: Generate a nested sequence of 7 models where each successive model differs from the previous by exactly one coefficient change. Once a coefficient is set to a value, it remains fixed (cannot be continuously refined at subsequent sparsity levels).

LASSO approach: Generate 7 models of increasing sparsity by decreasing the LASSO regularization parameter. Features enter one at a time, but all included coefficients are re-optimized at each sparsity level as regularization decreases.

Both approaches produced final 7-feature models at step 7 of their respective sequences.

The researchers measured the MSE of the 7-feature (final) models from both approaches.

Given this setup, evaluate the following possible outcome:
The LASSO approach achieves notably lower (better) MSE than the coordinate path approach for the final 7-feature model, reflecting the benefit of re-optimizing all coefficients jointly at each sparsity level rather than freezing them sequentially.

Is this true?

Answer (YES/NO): NO